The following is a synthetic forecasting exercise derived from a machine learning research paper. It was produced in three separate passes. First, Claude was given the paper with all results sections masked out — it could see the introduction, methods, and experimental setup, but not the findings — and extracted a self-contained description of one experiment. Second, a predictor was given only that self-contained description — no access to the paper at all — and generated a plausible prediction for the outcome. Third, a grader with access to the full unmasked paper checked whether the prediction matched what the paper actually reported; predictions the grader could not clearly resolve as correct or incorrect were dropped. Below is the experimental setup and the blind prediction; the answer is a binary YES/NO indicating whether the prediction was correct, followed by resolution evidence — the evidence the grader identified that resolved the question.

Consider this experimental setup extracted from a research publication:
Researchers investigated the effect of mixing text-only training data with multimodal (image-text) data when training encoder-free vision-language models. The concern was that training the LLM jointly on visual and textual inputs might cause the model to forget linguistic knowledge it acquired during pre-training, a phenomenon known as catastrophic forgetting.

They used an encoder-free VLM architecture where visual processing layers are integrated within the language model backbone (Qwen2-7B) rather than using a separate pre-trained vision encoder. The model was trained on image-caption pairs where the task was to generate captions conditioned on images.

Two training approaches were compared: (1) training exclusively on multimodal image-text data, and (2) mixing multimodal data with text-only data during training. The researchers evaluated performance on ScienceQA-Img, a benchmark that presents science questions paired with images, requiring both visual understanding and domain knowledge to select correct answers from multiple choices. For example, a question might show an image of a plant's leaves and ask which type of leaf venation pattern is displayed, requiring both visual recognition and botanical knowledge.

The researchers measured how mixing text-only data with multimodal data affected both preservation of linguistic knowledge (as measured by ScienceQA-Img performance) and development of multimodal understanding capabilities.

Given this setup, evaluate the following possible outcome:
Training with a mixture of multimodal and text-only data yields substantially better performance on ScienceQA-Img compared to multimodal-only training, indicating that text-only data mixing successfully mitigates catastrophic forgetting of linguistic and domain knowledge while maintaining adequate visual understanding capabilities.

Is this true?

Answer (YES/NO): NO